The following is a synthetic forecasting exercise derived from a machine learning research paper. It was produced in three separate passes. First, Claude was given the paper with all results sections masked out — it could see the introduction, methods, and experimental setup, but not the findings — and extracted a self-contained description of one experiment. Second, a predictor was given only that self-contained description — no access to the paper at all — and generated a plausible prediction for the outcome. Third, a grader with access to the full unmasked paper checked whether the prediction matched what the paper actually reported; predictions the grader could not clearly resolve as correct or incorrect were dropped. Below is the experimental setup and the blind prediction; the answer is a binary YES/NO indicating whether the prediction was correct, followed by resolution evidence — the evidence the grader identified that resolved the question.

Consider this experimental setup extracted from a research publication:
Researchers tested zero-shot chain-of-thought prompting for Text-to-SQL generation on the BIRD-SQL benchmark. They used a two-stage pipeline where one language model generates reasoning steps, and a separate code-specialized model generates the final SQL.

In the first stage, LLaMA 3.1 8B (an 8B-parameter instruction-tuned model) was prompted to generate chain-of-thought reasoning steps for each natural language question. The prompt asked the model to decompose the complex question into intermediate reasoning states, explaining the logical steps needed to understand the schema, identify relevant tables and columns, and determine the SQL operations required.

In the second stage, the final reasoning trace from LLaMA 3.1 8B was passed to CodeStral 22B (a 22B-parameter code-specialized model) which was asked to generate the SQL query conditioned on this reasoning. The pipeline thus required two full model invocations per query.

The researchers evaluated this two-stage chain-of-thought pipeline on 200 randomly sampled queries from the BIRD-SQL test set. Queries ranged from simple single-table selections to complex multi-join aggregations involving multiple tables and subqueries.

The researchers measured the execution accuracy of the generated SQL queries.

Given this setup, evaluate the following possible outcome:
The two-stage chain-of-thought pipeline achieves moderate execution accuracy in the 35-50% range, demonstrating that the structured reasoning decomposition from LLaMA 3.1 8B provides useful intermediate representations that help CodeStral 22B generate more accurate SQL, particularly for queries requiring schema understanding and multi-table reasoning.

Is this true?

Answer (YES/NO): NO